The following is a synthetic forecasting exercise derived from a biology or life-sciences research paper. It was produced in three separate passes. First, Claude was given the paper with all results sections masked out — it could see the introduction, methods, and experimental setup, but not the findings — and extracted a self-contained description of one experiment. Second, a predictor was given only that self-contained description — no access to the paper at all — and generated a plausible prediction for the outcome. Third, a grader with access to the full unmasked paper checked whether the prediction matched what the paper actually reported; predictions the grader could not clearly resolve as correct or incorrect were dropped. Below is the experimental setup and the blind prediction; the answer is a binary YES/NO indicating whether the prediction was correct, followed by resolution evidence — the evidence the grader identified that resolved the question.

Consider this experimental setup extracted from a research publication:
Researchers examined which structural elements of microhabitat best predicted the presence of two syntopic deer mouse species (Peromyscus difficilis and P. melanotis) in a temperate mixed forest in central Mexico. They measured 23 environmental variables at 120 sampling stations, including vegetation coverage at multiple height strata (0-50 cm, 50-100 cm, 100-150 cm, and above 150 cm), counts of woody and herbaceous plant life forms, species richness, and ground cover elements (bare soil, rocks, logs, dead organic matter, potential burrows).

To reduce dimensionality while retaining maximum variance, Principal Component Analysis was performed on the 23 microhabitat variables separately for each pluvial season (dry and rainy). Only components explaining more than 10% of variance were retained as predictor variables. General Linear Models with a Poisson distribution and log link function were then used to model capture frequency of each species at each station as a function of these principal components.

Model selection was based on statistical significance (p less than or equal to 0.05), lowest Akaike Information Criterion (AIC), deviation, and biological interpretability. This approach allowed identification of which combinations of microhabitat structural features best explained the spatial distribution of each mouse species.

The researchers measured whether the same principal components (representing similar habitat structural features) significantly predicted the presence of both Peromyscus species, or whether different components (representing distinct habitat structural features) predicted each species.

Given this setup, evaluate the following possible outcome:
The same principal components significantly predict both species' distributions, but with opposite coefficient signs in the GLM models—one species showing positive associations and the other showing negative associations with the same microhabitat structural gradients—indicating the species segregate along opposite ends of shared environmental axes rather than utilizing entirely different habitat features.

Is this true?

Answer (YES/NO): NO